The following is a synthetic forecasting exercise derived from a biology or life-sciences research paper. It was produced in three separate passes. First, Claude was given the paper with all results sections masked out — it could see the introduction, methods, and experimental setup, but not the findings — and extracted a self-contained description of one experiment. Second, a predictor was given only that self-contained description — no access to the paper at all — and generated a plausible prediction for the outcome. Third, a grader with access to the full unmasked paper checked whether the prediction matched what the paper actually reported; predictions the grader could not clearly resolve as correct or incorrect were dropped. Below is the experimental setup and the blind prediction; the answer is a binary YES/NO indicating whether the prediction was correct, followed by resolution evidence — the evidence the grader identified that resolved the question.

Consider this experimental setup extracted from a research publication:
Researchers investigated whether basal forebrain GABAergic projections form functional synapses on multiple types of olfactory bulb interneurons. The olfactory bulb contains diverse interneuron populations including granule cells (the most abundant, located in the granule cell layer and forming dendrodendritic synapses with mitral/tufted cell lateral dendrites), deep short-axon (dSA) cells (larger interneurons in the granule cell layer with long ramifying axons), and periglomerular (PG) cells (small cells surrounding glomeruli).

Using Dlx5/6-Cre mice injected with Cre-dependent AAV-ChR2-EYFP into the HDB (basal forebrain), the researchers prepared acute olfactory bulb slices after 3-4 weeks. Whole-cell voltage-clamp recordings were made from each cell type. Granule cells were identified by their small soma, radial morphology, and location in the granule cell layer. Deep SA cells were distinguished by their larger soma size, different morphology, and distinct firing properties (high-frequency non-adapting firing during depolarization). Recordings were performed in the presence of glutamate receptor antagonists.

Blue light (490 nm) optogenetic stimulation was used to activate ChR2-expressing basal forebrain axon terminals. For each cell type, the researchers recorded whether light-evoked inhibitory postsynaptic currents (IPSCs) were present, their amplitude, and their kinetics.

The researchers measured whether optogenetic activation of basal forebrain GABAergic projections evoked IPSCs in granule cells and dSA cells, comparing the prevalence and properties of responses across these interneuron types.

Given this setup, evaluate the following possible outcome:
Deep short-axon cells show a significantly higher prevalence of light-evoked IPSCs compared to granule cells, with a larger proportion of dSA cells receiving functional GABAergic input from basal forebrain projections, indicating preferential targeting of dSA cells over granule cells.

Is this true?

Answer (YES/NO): NO